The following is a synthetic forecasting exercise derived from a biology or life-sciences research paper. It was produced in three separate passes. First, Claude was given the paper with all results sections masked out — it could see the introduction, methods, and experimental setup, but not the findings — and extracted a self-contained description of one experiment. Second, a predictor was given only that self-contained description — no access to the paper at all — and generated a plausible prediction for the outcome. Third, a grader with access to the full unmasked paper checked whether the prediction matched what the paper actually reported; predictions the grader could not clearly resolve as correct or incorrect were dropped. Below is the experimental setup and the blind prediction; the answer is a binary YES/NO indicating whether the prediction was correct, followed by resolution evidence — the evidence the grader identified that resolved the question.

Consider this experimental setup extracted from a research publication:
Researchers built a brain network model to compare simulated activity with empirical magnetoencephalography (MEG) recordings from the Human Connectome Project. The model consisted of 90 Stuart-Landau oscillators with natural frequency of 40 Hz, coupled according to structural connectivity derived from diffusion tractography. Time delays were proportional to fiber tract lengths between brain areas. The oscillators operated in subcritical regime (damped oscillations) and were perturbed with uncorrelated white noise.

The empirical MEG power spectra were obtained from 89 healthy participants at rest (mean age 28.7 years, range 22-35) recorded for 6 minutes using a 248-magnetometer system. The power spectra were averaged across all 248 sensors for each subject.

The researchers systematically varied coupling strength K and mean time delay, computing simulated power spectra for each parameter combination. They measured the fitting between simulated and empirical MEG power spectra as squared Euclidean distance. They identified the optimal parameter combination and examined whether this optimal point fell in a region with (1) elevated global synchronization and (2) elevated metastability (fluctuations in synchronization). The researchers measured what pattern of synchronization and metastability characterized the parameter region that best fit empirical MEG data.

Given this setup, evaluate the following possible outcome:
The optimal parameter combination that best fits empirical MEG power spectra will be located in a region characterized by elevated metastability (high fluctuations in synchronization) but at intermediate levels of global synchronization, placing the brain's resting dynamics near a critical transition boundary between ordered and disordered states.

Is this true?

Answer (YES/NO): YES